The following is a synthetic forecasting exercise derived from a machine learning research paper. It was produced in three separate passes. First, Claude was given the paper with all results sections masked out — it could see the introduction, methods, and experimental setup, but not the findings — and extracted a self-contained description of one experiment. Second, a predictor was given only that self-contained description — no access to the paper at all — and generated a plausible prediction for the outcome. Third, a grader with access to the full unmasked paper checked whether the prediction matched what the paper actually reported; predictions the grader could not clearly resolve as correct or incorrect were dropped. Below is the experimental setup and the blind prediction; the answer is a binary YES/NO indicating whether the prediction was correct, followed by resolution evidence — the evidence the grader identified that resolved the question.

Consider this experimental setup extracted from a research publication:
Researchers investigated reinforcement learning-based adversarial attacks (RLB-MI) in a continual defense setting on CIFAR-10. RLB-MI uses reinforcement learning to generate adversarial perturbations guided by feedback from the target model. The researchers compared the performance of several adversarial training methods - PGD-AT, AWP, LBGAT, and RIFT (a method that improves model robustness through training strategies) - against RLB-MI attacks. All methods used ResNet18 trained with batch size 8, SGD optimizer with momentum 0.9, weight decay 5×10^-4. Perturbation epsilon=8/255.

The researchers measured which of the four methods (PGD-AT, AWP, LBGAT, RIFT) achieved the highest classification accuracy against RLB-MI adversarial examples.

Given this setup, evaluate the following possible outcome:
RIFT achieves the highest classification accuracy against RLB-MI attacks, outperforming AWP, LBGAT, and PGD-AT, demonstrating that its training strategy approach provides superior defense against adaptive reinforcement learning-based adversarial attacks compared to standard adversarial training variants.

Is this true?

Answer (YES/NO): YES